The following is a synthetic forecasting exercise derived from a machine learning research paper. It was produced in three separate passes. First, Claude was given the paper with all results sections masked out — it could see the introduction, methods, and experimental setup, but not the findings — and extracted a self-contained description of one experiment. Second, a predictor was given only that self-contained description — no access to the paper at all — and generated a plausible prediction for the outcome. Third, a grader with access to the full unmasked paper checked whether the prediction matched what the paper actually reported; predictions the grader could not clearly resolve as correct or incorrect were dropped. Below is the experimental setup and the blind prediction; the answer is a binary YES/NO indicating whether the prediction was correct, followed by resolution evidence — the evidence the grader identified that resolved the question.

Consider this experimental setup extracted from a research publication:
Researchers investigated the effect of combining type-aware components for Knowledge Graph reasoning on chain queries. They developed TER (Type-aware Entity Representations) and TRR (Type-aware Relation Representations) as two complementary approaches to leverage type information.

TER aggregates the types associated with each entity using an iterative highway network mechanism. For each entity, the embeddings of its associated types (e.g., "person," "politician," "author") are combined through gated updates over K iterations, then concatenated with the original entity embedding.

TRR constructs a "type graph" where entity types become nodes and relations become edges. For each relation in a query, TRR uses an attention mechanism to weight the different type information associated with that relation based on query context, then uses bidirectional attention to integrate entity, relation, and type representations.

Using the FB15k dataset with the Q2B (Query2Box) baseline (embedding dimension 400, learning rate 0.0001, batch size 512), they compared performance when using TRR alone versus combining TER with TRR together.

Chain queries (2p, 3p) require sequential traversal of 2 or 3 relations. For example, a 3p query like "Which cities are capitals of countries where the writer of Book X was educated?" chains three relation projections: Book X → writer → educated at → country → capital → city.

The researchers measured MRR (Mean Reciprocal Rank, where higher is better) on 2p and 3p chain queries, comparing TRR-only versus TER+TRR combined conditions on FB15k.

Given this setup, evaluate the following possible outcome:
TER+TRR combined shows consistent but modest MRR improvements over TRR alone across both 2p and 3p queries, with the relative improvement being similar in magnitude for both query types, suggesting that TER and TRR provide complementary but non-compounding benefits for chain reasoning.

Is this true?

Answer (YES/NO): NO